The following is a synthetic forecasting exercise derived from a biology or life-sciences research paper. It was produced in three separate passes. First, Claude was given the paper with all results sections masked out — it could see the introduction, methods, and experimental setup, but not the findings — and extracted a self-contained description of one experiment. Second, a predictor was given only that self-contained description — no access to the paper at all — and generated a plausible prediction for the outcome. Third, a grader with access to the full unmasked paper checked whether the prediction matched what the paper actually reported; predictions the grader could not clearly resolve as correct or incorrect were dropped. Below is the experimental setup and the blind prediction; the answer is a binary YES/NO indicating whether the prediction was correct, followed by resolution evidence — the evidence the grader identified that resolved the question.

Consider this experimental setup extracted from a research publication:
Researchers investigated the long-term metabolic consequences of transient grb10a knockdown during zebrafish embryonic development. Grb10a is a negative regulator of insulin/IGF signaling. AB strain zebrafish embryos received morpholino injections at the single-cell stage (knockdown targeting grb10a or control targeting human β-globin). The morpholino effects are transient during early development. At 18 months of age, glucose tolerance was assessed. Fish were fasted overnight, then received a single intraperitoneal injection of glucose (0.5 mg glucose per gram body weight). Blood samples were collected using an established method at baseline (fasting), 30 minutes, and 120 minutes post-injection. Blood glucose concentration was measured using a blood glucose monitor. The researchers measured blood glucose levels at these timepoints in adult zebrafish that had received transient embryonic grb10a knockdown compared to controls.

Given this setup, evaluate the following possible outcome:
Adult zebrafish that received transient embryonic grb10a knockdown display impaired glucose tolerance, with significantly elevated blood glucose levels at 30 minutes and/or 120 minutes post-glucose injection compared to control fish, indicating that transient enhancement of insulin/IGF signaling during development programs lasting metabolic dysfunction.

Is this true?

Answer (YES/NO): NO